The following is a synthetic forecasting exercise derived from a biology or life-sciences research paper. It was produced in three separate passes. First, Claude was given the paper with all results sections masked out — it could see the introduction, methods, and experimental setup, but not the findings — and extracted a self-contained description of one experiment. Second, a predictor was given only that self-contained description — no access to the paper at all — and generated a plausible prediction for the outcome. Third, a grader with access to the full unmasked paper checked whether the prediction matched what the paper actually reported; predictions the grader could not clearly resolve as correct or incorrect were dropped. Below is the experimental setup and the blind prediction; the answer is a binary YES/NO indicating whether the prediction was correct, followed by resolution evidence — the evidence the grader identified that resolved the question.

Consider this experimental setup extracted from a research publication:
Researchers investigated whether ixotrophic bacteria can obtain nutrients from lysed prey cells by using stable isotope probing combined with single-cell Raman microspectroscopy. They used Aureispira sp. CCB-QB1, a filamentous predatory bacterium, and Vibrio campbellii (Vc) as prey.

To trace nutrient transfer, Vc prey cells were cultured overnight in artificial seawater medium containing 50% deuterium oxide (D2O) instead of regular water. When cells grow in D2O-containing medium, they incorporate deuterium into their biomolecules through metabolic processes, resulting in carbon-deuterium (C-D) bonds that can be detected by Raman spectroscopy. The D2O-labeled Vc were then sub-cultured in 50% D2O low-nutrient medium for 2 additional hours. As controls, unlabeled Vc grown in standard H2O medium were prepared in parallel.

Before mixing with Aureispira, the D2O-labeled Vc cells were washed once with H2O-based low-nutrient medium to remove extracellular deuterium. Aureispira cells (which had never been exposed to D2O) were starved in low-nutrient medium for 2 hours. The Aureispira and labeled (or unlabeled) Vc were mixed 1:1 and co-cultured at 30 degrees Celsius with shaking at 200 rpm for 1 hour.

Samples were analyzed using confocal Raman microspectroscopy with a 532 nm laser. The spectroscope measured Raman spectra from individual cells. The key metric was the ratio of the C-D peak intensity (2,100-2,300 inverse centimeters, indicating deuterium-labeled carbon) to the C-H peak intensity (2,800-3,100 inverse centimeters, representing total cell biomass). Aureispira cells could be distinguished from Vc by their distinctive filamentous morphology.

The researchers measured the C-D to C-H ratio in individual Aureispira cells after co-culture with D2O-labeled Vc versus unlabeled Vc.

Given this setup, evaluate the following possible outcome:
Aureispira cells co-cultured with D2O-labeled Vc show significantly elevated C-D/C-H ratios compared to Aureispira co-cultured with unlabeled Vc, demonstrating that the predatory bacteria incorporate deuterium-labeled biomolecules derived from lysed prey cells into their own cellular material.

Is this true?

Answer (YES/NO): YES